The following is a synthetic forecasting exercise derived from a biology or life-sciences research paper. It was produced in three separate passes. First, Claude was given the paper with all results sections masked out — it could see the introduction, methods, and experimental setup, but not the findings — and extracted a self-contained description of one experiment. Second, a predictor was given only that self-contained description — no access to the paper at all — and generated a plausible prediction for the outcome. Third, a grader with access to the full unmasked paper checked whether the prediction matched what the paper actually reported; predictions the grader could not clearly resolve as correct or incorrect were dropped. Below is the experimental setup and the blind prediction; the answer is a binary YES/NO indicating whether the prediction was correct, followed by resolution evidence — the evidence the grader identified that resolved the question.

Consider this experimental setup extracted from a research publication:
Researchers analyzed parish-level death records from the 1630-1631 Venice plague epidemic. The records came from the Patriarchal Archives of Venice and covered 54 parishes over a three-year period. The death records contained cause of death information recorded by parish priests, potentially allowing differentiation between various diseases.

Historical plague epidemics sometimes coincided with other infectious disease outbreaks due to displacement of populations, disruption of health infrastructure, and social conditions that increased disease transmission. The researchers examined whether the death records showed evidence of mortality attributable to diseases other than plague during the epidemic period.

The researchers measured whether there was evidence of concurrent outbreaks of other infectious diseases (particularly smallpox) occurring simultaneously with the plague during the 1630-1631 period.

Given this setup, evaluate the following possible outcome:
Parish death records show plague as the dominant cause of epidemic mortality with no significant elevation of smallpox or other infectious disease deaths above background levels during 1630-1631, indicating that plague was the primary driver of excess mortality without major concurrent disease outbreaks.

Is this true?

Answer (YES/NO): NO